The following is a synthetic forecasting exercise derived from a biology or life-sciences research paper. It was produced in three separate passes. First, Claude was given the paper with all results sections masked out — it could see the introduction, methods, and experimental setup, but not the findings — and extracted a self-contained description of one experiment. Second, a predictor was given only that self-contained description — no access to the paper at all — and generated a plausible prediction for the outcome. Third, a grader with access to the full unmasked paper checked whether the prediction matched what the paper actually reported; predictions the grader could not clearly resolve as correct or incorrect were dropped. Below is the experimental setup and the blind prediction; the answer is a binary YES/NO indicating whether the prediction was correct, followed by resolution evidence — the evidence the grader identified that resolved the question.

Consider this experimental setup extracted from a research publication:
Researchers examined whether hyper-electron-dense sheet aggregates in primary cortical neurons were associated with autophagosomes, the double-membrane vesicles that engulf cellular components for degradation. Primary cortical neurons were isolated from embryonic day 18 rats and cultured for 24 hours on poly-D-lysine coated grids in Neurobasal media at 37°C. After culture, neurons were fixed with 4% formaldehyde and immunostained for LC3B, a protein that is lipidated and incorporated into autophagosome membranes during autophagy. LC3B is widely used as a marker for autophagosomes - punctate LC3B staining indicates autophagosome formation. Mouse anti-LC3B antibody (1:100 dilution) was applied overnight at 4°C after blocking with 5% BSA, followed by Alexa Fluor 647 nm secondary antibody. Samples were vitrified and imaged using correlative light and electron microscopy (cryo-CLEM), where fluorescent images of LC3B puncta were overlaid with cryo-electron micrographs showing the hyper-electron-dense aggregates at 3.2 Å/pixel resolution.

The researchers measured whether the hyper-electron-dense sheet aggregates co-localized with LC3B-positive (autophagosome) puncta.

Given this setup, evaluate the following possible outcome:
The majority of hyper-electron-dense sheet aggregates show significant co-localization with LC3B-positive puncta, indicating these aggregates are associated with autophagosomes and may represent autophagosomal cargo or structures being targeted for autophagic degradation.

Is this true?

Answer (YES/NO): NO